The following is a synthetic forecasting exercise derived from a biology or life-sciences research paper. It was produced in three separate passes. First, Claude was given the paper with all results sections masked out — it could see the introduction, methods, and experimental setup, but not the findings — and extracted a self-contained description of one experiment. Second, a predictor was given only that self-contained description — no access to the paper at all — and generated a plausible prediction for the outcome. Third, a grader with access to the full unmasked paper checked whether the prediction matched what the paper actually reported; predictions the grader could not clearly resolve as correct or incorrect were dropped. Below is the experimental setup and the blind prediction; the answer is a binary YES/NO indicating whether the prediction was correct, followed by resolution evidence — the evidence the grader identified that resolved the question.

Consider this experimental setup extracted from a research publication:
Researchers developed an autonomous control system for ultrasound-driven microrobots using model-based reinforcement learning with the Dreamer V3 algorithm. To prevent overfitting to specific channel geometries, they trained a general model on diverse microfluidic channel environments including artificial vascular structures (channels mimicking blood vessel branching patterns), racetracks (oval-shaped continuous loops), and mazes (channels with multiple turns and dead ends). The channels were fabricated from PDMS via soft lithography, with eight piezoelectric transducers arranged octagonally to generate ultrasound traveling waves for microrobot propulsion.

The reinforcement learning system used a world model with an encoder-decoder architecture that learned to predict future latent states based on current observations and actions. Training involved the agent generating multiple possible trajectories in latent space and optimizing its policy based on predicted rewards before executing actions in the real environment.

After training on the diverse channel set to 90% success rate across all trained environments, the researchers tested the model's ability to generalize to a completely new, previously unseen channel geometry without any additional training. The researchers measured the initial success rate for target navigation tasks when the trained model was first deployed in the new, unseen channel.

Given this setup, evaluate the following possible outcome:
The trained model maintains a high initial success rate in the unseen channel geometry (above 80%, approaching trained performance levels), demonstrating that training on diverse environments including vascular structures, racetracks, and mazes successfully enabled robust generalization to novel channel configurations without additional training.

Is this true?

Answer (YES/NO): NO